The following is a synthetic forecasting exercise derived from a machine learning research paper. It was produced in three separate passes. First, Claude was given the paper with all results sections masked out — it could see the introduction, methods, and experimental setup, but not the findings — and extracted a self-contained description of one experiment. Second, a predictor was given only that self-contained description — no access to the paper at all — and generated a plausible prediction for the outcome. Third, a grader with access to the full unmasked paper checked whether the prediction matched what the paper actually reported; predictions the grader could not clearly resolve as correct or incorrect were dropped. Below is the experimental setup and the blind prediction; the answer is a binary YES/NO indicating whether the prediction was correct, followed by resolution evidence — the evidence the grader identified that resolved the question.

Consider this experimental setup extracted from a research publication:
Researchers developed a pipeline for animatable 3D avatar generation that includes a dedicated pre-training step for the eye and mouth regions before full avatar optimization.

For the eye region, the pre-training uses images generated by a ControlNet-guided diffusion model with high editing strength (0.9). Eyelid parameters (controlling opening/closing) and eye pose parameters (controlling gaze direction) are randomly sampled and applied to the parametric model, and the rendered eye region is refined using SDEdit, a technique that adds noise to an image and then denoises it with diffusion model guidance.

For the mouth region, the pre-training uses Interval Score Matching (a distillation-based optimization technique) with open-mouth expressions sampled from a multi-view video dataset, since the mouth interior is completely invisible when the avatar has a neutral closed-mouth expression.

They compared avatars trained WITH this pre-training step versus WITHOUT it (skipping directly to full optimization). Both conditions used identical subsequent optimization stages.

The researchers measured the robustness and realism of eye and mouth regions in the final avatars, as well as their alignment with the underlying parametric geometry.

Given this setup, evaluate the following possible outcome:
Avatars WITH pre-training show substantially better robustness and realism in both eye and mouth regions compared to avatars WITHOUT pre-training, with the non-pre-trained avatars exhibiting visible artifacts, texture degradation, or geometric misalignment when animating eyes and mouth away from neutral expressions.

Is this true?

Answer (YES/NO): YES